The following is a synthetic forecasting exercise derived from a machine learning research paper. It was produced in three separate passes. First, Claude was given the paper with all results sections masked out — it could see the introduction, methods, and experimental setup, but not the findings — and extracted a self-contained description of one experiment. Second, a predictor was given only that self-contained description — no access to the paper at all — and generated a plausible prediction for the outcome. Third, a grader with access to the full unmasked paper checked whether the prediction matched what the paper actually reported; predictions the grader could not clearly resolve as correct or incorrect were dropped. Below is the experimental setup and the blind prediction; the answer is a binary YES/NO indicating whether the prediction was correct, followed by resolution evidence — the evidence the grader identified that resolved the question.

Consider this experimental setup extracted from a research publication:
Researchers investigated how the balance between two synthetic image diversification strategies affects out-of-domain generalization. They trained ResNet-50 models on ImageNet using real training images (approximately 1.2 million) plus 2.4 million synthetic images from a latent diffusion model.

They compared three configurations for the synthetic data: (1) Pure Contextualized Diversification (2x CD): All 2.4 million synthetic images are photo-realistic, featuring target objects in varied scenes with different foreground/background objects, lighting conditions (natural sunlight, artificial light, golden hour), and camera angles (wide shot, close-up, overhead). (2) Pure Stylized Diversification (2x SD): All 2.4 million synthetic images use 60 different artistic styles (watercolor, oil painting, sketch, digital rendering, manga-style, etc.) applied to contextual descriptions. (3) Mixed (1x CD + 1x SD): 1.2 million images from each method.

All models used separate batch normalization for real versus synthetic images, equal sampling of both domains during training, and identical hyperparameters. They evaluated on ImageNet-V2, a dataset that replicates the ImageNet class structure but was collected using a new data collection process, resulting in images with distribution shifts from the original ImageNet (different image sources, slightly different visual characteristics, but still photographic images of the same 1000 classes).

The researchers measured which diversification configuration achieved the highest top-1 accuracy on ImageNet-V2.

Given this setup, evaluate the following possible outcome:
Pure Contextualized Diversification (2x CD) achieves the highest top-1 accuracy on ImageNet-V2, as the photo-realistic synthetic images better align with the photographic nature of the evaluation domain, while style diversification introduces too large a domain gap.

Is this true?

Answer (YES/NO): NO